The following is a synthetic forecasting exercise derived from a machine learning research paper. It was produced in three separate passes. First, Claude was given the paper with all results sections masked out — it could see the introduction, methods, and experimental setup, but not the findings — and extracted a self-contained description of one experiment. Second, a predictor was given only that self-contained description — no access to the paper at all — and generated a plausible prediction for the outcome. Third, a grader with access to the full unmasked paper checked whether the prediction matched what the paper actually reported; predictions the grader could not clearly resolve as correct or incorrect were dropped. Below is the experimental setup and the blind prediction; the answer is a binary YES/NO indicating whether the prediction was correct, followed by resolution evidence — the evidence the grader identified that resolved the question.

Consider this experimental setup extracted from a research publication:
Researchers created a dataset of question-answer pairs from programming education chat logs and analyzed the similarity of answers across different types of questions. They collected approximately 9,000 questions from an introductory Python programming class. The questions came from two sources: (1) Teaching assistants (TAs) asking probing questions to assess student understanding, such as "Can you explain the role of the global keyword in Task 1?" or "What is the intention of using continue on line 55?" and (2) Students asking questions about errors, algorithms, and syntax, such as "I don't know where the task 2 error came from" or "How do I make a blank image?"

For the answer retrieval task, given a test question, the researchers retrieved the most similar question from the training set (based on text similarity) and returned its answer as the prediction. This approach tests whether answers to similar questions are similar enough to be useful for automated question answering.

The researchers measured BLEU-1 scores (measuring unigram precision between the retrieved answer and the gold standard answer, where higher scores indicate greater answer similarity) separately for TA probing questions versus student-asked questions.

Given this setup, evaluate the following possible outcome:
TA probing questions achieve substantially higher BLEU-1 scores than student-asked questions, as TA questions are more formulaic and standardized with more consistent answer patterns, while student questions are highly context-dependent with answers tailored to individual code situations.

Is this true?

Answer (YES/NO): YES